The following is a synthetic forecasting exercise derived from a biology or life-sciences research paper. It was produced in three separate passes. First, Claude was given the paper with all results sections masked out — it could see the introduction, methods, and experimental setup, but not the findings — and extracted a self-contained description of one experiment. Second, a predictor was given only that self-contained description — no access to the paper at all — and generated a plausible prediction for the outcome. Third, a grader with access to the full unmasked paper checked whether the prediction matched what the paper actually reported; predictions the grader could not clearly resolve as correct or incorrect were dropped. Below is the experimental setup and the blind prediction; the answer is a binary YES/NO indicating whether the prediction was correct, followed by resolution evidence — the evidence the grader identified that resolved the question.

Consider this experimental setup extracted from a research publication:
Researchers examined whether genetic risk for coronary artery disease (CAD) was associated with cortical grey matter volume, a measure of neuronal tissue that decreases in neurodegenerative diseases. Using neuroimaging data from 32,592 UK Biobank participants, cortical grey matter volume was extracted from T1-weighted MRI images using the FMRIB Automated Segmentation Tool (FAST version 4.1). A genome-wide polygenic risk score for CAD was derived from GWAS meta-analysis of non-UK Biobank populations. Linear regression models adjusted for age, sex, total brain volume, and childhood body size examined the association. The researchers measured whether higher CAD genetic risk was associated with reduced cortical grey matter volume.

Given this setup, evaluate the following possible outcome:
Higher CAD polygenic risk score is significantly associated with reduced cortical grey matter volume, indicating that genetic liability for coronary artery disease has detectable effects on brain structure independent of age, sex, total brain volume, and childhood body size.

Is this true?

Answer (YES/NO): NO